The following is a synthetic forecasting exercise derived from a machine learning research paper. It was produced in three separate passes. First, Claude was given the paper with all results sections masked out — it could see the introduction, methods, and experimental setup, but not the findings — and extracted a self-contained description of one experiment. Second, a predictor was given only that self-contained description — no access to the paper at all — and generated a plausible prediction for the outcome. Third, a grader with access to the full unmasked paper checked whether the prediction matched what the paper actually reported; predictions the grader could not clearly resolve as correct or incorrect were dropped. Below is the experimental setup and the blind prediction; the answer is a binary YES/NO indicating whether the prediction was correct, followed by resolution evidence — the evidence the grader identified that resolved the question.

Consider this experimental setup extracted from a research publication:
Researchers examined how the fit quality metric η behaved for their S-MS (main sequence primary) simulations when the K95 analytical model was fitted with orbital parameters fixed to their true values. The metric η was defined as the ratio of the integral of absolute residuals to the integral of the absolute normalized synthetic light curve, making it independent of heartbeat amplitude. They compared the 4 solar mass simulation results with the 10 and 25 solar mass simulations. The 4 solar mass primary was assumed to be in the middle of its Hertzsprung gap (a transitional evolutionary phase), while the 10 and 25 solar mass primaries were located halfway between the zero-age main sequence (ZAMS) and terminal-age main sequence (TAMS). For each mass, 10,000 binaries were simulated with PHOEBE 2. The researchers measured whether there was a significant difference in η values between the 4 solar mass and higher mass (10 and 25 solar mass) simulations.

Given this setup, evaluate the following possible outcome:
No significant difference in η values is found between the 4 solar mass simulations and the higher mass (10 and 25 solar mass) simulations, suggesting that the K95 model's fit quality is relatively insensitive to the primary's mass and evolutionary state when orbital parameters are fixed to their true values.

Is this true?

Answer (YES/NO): NO